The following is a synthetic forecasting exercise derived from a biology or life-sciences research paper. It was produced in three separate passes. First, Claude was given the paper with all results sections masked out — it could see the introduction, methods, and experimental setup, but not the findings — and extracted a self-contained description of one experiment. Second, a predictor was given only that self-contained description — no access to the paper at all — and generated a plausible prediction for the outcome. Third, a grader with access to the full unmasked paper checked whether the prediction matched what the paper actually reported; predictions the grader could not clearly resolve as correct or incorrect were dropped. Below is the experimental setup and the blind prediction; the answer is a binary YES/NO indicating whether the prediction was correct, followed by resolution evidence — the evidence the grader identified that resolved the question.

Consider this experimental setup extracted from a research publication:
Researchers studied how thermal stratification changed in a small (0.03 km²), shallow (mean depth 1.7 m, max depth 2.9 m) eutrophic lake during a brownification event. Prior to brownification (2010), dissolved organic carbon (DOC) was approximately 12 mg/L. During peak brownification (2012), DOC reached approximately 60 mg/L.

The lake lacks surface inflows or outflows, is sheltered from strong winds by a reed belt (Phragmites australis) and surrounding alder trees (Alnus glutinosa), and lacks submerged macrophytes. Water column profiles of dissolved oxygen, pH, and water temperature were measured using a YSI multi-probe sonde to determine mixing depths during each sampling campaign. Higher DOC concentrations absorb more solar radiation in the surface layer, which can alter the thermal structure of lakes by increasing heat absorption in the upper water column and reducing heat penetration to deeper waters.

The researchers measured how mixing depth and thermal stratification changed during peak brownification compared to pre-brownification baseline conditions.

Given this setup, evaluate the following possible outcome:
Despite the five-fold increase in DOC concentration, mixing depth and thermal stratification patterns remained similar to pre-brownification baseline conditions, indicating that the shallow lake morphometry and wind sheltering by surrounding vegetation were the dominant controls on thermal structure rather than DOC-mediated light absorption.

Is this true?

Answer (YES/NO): NO